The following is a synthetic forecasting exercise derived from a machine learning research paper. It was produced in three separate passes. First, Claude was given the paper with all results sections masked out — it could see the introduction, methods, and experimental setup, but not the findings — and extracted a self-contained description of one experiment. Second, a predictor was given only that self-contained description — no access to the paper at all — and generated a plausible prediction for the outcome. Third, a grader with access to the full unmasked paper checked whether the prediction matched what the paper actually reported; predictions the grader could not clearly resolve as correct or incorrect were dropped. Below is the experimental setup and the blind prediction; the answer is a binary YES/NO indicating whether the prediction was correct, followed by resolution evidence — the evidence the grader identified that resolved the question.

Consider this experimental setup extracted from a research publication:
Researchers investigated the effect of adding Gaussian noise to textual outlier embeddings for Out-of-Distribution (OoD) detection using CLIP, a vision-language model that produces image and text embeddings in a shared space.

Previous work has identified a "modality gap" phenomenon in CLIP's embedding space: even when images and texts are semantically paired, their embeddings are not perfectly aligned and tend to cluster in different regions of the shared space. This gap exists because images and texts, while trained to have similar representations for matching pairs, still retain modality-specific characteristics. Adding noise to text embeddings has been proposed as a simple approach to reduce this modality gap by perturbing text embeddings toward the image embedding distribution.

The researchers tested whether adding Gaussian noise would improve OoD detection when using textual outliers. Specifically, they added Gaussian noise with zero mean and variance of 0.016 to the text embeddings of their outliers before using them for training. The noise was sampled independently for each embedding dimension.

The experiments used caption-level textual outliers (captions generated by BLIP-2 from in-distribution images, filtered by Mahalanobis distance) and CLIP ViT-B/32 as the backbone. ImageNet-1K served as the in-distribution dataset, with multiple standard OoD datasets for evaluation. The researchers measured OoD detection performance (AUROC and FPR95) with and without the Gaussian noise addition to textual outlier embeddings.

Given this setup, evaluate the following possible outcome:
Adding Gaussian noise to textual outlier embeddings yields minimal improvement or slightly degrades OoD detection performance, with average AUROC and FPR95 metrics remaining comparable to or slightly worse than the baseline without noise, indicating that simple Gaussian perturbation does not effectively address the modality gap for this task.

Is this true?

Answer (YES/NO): NO